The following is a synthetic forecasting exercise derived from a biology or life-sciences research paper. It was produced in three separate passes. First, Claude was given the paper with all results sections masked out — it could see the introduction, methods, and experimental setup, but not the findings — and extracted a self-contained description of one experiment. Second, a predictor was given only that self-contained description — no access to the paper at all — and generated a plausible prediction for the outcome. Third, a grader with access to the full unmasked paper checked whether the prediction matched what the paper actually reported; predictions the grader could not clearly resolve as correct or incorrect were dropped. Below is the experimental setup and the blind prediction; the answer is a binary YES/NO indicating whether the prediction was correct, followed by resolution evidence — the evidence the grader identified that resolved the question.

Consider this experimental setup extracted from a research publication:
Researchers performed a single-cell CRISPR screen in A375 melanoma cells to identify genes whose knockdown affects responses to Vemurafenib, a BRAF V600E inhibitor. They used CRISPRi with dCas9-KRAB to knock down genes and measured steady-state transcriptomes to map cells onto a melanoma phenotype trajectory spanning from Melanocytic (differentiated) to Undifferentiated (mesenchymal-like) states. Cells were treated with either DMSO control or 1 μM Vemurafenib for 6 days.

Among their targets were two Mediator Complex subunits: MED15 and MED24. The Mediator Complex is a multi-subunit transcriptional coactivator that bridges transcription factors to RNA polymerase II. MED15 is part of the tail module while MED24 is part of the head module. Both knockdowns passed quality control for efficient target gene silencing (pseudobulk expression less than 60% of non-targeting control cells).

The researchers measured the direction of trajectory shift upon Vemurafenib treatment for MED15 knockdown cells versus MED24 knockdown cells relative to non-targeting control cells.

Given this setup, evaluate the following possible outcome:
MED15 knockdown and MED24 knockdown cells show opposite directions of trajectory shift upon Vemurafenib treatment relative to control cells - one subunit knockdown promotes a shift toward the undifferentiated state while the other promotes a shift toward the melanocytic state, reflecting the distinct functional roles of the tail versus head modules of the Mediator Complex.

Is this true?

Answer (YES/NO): NO